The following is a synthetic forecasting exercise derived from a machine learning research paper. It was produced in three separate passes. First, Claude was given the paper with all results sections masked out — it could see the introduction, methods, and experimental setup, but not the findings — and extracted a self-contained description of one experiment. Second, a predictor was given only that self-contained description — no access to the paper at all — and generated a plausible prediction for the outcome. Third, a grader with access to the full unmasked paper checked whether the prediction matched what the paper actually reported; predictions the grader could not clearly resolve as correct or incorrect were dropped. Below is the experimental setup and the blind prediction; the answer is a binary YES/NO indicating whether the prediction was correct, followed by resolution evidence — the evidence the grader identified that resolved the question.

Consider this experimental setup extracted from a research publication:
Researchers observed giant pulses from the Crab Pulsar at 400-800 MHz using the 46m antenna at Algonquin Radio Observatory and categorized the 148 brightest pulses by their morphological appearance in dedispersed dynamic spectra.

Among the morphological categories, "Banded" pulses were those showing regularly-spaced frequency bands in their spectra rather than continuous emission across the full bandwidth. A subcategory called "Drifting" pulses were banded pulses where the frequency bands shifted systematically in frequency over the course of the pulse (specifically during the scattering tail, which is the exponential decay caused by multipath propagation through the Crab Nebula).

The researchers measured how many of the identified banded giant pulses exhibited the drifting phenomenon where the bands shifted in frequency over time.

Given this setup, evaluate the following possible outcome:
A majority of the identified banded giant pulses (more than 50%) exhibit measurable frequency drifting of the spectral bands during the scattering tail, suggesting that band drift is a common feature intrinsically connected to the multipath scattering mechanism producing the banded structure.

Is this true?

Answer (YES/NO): YES